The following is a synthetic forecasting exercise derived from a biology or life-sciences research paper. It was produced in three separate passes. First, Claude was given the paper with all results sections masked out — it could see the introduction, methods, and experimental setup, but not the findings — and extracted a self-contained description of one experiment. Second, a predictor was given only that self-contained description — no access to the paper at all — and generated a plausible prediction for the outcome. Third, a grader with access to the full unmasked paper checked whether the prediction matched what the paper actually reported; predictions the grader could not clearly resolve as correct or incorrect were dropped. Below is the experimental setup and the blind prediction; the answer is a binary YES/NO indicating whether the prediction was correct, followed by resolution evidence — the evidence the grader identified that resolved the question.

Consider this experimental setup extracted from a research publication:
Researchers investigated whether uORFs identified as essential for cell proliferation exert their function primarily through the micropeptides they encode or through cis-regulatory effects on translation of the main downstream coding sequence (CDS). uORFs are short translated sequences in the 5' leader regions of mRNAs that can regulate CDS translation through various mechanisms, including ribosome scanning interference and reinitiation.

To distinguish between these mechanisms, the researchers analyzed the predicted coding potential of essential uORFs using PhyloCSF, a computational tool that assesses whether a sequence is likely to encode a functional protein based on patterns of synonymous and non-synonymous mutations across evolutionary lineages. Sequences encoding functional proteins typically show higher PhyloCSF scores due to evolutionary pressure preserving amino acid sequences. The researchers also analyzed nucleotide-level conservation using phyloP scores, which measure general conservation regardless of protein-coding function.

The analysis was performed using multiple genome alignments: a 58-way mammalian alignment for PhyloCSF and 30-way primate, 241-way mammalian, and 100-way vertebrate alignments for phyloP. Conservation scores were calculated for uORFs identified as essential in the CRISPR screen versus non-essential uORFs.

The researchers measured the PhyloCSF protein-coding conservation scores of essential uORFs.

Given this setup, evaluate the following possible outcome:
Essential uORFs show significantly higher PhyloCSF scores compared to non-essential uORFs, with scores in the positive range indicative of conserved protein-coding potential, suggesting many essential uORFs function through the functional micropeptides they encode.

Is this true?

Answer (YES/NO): NO